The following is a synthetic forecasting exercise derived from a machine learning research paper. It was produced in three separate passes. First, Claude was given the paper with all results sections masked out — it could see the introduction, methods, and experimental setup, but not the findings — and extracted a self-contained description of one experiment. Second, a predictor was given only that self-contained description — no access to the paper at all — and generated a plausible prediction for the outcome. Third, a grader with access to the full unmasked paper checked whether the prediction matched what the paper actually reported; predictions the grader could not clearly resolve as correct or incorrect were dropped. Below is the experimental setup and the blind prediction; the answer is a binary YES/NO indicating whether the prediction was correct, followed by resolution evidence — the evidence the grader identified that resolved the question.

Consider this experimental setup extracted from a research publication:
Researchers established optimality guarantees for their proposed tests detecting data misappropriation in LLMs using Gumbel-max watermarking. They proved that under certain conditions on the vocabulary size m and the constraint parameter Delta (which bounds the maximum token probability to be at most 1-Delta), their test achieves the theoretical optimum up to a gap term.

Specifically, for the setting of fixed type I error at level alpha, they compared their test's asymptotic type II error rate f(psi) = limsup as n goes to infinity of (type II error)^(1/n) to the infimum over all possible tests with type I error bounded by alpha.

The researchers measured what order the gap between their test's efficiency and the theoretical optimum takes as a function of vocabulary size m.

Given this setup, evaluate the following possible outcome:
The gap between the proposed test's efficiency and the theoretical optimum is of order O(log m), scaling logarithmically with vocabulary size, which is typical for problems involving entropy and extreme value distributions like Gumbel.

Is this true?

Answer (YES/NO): NO